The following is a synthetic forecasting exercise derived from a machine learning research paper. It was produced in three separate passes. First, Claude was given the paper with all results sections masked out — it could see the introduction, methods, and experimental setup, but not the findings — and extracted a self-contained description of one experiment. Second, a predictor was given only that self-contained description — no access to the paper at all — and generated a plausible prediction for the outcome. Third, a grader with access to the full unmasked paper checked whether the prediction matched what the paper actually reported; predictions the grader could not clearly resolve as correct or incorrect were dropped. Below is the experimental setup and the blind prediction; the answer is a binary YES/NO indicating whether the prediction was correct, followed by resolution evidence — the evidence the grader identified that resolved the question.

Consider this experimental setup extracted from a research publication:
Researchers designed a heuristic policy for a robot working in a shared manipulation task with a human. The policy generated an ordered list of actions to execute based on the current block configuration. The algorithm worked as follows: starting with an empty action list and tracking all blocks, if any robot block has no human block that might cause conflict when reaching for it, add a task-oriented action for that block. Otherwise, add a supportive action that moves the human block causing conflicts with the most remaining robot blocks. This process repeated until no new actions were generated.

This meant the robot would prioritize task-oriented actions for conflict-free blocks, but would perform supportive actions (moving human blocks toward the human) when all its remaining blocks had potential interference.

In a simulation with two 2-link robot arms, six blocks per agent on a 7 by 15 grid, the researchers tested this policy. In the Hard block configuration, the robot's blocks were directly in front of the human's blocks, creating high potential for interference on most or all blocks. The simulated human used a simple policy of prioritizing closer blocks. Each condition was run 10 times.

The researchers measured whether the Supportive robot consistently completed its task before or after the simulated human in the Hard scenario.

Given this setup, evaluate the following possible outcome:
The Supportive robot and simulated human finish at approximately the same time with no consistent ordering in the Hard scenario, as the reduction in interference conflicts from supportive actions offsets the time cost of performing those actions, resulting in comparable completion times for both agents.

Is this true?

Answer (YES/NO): NO